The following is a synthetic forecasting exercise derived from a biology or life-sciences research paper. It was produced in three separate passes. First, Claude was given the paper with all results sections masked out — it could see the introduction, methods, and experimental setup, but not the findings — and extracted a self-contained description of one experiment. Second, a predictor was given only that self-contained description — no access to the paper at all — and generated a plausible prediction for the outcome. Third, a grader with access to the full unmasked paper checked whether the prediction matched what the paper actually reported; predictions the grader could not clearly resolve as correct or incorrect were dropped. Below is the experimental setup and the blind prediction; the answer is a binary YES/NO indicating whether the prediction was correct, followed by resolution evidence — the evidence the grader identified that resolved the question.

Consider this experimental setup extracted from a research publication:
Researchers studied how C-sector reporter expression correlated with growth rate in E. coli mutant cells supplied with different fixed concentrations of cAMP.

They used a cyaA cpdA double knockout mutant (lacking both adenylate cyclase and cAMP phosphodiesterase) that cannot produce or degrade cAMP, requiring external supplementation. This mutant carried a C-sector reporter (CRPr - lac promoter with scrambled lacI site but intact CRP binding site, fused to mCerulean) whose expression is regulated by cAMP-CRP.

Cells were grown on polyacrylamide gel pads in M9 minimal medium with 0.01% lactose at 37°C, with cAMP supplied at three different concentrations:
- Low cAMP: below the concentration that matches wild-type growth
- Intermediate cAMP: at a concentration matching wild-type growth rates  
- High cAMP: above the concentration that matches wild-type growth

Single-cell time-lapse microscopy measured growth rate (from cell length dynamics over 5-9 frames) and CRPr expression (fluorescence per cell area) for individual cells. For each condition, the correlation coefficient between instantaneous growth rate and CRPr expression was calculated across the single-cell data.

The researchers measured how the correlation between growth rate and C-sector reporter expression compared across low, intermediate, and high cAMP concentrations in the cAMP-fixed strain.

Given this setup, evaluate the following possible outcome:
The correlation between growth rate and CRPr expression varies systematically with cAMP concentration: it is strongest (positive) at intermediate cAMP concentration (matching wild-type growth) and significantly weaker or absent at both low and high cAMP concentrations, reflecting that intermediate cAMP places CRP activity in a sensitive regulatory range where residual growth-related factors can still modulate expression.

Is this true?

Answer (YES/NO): NO